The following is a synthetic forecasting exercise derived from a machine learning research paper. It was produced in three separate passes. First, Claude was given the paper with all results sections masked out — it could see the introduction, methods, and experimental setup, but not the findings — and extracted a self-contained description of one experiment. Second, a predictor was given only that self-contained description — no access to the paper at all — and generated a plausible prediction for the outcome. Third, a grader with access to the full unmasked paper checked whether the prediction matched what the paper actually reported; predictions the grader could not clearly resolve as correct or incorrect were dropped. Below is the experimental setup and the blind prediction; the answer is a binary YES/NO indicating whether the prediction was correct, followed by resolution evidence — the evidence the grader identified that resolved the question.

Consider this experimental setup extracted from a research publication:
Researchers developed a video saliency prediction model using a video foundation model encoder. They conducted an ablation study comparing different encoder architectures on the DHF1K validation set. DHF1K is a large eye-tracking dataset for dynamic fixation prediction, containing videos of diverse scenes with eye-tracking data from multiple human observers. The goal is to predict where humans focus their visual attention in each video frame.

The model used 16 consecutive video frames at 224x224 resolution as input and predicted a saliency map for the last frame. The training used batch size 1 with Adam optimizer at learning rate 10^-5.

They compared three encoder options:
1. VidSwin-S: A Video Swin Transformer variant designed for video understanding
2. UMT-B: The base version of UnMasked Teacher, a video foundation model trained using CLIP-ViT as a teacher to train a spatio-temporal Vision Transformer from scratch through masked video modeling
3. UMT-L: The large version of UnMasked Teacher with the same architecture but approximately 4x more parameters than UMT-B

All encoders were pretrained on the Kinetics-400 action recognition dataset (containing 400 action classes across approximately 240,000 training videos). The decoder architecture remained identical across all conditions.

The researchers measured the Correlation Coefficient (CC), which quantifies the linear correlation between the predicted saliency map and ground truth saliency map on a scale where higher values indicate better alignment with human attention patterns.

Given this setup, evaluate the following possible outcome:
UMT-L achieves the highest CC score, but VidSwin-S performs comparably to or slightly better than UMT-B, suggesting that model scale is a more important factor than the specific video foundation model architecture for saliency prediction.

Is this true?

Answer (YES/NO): NO